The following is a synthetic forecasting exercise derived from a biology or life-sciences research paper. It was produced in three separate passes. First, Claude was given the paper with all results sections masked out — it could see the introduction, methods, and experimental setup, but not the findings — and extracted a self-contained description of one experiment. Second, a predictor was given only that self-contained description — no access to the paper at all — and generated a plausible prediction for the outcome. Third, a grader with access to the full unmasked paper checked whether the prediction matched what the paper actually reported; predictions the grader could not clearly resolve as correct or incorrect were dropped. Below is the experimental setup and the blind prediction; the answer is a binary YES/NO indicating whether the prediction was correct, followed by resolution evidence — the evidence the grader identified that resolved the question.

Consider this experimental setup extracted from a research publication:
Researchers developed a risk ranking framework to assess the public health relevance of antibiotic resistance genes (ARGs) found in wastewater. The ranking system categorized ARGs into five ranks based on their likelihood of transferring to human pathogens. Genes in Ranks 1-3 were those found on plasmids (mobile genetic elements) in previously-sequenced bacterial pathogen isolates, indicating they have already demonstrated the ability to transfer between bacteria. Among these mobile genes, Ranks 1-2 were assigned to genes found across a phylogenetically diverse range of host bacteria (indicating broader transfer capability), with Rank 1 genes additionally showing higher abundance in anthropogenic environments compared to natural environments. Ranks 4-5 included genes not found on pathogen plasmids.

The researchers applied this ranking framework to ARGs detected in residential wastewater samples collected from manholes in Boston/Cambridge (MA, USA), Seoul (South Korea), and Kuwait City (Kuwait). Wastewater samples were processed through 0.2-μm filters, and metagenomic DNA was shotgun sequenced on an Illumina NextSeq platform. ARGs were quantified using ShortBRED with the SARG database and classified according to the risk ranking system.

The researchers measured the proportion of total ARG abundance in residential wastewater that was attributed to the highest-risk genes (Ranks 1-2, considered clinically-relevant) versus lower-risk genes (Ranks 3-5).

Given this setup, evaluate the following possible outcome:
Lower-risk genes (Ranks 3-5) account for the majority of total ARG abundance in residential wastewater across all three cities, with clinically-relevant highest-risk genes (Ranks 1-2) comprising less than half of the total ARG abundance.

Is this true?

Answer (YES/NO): YES